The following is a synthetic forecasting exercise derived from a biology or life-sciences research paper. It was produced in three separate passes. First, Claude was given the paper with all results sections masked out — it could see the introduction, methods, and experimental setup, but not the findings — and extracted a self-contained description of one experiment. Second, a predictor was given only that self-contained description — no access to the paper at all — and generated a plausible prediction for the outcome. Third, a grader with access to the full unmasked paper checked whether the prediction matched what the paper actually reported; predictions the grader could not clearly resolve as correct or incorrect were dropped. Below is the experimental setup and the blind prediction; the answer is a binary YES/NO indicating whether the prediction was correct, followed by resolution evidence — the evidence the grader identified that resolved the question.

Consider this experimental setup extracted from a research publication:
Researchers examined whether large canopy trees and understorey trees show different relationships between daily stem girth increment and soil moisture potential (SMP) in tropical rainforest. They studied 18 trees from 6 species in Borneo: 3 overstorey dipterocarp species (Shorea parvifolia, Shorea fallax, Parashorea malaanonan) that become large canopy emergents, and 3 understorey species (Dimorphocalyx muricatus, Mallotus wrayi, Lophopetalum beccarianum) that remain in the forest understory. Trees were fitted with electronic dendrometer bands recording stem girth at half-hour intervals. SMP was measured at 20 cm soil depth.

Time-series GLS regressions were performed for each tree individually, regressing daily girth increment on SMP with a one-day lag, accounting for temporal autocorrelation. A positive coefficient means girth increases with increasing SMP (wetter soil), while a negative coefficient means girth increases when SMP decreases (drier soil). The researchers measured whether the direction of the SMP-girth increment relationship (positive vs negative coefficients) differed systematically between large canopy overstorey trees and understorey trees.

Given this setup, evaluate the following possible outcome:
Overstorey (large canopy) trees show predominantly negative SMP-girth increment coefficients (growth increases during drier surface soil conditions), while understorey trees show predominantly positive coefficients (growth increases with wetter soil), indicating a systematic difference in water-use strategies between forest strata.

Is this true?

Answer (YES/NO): YES